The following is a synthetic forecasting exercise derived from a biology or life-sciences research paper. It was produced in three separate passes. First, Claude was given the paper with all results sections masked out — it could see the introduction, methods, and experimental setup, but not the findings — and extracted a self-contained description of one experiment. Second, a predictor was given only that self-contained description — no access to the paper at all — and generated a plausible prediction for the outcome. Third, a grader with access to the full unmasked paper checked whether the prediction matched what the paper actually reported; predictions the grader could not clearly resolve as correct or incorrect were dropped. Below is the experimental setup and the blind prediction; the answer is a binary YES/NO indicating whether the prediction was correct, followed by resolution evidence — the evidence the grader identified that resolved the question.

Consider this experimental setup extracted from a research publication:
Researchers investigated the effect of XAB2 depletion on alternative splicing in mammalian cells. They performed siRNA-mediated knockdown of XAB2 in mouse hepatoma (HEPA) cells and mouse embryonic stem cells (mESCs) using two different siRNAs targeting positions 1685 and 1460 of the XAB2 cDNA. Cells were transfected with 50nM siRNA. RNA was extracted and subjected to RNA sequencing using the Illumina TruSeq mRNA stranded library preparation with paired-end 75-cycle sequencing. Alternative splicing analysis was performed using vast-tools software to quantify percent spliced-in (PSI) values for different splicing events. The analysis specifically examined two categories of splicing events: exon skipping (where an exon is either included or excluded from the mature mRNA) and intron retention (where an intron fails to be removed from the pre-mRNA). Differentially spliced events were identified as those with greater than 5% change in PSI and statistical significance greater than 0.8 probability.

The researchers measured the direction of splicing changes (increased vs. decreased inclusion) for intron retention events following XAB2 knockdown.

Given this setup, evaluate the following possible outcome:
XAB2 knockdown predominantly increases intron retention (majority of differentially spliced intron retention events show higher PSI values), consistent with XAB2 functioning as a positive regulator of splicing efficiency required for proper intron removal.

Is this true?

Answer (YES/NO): YES